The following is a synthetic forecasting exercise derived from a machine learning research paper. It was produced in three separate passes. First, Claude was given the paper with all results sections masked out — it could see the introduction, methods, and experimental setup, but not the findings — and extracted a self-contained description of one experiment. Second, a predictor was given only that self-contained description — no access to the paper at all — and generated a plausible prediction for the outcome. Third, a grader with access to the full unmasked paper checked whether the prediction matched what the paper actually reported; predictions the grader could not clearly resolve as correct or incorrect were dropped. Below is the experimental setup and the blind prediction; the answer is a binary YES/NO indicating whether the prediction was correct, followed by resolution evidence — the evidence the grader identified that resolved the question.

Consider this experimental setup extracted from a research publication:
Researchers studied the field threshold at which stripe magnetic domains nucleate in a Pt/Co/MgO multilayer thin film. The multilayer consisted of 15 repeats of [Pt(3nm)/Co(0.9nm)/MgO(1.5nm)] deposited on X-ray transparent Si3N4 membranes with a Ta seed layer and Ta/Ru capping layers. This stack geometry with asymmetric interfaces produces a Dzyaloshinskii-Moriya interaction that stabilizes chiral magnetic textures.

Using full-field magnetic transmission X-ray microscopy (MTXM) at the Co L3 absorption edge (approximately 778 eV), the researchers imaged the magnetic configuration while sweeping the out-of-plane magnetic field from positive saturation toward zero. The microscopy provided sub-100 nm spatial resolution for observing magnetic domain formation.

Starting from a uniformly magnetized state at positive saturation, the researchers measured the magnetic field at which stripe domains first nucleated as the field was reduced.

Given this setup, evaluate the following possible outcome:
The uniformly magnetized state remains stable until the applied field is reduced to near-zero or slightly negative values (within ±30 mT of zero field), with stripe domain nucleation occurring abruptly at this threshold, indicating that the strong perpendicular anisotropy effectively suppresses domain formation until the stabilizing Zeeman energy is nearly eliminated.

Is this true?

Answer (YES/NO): NO